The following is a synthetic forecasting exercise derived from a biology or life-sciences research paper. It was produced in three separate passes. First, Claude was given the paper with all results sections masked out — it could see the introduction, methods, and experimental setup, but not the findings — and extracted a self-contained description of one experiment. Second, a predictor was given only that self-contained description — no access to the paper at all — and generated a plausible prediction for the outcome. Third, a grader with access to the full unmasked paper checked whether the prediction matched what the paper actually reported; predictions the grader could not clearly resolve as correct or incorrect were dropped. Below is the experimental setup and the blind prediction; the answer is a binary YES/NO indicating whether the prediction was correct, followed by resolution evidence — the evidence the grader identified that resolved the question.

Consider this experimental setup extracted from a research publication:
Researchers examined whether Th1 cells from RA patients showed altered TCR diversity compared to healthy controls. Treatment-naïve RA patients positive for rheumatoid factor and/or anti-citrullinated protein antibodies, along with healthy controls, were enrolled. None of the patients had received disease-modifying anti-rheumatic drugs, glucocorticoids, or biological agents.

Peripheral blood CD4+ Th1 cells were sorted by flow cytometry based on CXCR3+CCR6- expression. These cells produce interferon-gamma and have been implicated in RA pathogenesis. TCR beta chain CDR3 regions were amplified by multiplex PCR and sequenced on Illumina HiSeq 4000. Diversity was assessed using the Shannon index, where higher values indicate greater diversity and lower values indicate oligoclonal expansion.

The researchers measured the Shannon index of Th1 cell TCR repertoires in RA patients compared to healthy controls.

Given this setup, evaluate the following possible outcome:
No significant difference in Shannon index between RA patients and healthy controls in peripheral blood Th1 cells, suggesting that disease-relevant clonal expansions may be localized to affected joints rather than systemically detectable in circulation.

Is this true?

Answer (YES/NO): YES